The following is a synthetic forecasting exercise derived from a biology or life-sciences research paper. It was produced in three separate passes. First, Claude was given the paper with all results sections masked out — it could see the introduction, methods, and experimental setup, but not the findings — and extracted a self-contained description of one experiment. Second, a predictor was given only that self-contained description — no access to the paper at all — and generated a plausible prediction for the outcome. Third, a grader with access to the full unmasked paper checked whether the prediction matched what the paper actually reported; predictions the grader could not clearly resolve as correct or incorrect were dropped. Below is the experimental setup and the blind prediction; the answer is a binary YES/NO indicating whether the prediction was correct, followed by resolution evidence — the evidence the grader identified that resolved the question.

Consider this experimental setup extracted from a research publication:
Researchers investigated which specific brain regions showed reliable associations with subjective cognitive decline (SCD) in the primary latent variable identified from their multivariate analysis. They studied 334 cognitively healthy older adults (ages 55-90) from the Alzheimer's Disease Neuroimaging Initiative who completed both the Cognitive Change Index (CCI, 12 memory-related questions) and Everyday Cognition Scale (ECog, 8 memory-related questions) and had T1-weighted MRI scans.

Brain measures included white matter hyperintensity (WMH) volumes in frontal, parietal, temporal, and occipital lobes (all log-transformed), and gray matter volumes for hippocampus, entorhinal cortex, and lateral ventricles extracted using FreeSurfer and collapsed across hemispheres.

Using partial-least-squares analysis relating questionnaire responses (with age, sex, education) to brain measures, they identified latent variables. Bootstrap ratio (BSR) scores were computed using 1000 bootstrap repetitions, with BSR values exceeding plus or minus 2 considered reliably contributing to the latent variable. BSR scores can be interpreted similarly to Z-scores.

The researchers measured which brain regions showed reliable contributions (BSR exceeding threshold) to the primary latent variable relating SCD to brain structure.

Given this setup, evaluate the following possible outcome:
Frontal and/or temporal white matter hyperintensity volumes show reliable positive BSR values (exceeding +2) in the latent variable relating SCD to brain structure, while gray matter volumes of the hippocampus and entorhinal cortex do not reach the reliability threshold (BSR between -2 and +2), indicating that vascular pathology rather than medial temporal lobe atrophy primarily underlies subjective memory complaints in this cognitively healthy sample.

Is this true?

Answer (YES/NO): NO